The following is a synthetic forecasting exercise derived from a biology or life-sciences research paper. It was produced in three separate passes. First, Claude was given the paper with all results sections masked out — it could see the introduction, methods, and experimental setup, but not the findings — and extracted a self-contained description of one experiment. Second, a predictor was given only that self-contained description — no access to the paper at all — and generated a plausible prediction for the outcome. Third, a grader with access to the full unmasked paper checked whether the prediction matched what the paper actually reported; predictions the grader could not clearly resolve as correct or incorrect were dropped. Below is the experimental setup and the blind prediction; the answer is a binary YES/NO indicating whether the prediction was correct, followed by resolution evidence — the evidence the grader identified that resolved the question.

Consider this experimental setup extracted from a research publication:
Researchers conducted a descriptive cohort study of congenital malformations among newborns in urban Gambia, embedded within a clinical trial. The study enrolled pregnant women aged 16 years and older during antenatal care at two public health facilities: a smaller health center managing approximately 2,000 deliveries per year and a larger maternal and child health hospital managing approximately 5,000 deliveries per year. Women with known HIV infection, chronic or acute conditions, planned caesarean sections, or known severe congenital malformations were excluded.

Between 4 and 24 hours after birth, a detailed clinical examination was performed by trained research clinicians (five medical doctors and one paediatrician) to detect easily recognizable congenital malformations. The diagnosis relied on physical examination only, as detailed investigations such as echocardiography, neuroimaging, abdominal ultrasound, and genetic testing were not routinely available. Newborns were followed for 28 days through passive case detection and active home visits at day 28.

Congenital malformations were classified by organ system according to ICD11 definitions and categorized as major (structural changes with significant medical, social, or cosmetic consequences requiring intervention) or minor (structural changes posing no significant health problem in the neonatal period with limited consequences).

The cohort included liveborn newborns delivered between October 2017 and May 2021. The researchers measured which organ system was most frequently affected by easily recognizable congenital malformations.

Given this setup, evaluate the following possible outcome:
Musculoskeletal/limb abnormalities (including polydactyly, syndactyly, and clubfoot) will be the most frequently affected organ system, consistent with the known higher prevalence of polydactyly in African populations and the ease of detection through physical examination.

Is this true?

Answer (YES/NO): YES